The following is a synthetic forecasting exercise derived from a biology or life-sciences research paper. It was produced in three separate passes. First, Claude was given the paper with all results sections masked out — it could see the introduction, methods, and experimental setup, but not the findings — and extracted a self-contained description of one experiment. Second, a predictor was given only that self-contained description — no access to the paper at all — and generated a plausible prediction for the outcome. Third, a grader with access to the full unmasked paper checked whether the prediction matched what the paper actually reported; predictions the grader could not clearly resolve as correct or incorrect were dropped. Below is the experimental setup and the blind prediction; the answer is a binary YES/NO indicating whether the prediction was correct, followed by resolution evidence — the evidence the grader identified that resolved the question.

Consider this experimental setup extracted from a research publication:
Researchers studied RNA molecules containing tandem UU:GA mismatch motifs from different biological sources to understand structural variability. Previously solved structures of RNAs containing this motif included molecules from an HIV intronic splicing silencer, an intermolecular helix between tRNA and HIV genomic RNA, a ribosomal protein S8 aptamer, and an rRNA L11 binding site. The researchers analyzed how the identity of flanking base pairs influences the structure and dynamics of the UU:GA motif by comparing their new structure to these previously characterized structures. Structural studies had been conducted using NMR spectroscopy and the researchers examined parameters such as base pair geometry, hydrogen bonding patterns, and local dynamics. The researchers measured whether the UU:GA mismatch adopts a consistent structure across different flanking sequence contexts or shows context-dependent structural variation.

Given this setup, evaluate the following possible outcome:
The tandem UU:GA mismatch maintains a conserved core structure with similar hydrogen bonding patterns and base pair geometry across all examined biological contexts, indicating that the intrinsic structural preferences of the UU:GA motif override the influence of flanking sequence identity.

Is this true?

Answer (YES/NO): NO